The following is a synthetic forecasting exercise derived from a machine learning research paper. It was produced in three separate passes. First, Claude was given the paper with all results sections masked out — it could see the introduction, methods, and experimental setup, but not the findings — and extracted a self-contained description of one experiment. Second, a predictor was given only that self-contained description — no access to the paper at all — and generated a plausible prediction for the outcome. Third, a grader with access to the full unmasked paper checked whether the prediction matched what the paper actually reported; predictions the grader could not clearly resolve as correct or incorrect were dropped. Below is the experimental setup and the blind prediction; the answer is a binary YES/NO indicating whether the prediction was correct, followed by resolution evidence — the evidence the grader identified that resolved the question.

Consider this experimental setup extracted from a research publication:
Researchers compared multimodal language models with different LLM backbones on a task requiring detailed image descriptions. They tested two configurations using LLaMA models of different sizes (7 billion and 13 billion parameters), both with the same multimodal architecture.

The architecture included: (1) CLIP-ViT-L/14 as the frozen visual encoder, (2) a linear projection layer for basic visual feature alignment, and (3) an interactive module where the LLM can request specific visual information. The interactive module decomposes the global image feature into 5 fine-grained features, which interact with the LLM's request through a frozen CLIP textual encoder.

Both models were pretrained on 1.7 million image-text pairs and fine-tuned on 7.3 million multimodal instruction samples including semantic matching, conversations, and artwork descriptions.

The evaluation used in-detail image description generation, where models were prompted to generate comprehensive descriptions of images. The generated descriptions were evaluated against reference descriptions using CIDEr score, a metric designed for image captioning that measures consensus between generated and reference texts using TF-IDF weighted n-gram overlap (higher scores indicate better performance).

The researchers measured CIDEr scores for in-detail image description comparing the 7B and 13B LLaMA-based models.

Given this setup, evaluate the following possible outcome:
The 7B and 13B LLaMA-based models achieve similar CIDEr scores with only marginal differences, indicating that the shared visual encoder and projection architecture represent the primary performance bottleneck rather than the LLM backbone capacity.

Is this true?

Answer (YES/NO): NO